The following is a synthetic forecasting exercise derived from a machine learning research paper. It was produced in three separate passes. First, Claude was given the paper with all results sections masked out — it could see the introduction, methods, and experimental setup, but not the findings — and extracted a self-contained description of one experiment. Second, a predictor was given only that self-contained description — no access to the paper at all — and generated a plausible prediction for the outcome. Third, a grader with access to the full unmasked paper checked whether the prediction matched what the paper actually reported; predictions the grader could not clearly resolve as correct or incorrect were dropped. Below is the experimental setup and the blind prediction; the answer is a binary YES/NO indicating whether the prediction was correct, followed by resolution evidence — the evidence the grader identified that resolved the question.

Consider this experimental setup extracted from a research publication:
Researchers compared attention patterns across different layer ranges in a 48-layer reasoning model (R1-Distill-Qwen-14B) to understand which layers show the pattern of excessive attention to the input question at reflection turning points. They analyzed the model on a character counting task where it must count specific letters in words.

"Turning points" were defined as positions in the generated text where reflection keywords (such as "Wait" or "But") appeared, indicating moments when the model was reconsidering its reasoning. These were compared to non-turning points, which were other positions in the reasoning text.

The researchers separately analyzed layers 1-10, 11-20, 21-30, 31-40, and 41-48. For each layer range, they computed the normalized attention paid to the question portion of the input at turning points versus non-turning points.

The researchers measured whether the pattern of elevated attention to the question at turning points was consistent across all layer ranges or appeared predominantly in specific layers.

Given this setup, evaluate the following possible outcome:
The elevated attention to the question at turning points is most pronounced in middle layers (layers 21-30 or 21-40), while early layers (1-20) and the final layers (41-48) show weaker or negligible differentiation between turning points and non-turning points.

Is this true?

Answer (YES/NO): YES